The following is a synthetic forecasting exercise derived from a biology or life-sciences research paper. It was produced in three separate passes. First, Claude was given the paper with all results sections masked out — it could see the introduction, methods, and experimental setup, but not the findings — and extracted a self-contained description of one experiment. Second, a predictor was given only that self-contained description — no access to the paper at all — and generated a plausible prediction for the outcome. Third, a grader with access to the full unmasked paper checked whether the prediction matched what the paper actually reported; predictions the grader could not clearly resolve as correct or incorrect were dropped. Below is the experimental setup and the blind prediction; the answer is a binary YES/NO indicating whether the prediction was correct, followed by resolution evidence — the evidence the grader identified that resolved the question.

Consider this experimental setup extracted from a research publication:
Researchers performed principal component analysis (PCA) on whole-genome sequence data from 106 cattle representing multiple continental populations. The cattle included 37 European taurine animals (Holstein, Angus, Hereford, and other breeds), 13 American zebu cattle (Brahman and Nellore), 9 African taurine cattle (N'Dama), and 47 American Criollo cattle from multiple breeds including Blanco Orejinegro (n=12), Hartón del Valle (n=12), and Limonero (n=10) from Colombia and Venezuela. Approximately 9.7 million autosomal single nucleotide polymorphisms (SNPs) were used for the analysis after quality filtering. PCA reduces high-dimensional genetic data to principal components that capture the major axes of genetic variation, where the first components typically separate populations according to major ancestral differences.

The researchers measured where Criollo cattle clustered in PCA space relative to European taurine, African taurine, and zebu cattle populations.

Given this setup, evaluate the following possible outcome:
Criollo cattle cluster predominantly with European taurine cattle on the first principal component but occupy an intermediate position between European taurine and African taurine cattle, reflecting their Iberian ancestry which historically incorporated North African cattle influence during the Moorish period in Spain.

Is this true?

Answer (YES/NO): NO